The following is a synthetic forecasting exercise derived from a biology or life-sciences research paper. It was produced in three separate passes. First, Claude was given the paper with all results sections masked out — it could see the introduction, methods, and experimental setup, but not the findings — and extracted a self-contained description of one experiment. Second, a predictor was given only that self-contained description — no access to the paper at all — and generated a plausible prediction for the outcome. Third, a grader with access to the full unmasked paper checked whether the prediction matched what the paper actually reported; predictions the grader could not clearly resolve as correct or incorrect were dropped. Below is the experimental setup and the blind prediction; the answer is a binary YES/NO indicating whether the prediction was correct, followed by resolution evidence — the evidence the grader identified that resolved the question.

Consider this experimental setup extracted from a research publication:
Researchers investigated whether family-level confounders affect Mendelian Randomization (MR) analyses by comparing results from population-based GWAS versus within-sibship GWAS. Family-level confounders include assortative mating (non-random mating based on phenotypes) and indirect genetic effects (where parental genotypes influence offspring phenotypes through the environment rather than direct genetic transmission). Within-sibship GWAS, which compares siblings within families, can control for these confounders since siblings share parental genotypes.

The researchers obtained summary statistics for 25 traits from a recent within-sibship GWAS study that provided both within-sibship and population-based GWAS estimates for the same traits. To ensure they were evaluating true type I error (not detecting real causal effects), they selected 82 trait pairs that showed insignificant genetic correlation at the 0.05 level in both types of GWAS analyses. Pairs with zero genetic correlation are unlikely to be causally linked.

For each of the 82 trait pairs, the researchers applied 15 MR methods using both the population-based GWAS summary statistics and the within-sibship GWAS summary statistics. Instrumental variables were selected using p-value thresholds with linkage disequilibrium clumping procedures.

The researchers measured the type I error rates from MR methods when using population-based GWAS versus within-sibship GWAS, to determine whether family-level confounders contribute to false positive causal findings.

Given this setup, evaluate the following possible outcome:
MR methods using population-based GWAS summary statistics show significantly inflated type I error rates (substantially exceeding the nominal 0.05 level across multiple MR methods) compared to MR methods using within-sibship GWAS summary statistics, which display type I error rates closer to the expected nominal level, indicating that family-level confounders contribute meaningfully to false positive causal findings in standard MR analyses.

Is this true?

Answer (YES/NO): YES